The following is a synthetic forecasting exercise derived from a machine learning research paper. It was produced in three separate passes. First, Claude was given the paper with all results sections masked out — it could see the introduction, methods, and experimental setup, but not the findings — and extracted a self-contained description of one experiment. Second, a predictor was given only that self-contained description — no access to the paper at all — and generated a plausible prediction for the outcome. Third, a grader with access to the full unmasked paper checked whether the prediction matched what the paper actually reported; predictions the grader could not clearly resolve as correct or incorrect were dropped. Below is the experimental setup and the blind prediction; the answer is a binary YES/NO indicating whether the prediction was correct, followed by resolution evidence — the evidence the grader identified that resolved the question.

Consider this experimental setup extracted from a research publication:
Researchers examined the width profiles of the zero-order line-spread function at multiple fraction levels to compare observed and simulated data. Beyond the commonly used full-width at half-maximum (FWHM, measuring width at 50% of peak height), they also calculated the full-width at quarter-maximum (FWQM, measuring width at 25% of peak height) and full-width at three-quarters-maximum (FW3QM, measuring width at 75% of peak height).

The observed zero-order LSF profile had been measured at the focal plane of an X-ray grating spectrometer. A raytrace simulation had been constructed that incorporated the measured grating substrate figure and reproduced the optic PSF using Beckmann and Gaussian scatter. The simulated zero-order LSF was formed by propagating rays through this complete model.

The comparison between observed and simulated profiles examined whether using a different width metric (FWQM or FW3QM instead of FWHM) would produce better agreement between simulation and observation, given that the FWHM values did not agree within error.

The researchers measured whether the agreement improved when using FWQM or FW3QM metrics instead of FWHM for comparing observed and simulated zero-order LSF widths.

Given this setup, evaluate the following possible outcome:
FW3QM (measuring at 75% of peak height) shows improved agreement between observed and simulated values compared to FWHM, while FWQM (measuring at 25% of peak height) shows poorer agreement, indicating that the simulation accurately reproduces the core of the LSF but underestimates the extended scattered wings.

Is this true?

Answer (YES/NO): NO